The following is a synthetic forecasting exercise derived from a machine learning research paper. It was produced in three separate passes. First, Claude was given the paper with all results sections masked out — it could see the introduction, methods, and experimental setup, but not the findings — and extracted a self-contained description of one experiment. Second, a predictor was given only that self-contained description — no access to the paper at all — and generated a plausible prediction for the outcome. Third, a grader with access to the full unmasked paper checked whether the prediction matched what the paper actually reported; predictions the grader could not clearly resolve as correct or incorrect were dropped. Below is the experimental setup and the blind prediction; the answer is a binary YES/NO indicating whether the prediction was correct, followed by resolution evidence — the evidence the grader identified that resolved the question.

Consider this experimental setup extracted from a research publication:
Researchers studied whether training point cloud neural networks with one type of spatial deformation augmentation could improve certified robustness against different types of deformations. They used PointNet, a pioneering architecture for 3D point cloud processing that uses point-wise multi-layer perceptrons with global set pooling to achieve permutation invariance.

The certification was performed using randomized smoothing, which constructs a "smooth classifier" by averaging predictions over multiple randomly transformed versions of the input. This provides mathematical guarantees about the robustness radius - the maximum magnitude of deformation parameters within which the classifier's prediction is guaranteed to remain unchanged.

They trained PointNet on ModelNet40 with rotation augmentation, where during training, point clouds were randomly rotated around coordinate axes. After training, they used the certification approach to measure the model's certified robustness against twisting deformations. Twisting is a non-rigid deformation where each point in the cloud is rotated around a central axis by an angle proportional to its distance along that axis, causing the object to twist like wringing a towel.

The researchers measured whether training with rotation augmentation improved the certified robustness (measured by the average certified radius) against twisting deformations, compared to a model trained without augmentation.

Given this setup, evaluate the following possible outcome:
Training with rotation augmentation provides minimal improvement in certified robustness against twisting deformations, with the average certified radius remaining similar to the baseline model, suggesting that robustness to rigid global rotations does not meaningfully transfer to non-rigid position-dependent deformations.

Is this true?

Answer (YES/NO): NO